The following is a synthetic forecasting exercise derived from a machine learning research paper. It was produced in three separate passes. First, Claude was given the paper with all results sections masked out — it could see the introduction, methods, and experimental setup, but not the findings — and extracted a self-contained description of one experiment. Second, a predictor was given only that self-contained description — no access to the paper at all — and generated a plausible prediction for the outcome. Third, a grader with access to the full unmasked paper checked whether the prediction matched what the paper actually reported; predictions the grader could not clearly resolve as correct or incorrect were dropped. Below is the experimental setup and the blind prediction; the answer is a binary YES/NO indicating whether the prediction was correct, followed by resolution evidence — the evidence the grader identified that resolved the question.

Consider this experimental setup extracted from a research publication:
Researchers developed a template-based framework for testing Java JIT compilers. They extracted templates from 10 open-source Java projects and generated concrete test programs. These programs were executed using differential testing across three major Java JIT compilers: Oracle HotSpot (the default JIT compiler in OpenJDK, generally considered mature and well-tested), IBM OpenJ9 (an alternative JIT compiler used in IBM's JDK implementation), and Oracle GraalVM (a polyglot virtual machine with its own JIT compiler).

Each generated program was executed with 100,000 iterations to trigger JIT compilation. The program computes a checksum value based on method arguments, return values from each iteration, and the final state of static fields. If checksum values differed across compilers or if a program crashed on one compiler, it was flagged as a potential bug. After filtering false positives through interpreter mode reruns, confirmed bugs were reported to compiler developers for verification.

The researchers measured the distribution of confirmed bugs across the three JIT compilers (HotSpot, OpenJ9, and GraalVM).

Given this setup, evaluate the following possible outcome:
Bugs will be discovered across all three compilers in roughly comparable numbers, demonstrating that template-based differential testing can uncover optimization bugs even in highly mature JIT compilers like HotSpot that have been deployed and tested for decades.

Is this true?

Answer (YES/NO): NO